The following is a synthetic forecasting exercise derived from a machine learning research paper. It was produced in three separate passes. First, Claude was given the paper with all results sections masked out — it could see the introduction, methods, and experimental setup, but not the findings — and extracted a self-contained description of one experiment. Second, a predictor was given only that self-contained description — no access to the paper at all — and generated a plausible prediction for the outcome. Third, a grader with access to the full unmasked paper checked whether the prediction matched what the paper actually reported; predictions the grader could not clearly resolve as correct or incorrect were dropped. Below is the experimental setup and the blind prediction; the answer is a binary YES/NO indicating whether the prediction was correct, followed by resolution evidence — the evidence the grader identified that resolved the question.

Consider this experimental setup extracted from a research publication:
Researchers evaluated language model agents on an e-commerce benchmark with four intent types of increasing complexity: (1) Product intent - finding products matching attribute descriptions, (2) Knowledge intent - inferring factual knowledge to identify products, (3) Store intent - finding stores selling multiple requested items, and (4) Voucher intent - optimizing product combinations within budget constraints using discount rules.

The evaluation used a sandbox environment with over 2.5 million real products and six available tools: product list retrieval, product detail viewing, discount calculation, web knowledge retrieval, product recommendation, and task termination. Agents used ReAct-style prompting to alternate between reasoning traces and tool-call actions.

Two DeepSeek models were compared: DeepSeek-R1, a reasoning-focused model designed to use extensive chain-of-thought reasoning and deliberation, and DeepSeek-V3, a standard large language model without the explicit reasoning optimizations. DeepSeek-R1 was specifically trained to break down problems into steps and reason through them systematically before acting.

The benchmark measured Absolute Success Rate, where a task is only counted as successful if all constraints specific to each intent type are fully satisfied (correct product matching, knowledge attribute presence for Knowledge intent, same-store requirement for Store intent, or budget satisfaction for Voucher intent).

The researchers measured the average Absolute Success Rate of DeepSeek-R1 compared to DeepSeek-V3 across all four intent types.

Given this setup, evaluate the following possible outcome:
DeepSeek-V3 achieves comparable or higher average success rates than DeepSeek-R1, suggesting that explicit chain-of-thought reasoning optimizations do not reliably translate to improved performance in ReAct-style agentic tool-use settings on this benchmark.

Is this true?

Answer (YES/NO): NO